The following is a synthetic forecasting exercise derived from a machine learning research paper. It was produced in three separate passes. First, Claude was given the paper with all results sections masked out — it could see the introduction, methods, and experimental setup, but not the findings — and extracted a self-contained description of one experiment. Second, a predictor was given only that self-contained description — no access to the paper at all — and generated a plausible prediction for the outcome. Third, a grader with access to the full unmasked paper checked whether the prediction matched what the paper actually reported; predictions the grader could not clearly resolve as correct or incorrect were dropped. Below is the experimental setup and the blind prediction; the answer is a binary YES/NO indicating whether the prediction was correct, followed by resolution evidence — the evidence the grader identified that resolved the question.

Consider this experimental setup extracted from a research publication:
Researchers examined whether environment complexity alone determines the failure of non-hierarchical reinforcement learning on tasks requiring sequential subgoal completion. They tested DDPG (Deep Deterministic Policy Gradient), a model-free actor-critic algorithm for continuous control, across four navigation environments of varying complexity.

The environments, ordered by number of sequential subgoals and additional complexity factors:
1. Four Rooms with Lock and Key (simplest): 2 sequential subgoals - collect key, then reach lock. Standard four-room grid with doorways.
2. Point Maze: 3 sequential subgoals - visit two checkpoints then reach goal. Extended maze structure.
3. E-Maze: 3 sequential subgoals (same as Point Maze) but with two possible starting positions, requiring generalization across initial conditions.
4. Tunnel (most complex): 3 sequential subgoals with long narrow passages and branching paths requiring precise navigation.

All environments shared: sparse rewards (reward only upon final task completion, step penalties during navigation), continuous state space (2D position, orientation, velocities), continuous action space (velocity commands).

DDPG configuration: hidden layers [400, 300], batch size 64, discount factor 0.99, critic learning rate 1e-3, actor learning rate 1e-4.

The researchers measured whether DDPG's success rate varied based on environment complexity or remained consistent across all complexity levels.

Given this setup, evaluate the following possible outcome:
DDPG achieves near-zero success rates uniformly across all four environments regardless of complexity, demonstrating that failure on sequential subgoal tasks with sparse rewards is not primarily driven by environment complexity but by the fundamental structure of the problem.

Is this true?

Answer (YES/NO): YES